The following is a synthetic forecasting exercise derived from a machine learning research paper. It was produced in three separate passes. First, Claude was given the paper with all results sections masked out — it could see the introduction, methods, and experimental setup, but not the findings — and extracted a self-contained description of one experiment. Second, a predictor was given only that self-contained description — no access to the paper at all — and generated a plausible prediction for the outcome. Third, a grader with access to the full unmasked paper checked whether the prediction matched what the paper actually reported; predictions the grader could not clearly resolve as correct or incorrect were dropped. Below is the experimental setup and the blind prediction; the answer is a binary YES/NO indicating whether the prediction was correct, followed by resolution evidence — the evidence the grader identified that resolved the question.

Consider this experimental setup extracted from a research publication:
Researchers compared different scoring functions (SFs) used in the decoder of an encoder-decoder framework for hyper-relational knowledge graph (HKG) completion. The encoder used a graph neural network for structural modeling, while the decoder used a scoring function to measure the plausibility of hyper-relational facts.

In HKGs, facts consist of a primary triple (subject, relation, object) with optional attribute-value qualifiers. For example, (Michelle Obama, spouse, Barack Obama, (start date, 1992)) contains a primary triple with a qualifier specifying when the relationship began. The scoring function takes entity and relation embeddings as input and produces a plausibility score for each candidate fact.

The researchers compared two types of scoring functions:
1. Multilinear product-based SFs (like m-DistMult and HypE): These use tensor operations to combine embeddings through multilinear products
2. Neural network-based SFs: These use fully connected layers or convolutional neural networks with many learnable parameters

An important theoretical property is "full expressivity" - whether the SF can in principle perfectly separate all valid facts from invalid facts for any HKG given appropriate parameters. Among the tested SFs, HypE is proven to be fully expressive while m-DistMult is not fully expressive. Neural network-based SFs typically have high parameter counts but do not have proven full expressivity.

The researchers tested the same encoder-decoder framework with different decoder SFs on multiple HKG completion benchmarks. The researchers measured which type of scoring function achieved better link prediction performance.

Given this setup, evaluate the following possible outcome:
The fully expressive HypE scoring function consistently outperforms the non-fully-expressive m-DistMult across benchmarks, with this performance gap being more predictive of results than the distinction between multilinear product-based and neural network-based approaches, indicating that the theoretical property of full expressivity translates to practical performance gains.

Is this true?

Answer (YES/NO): NO